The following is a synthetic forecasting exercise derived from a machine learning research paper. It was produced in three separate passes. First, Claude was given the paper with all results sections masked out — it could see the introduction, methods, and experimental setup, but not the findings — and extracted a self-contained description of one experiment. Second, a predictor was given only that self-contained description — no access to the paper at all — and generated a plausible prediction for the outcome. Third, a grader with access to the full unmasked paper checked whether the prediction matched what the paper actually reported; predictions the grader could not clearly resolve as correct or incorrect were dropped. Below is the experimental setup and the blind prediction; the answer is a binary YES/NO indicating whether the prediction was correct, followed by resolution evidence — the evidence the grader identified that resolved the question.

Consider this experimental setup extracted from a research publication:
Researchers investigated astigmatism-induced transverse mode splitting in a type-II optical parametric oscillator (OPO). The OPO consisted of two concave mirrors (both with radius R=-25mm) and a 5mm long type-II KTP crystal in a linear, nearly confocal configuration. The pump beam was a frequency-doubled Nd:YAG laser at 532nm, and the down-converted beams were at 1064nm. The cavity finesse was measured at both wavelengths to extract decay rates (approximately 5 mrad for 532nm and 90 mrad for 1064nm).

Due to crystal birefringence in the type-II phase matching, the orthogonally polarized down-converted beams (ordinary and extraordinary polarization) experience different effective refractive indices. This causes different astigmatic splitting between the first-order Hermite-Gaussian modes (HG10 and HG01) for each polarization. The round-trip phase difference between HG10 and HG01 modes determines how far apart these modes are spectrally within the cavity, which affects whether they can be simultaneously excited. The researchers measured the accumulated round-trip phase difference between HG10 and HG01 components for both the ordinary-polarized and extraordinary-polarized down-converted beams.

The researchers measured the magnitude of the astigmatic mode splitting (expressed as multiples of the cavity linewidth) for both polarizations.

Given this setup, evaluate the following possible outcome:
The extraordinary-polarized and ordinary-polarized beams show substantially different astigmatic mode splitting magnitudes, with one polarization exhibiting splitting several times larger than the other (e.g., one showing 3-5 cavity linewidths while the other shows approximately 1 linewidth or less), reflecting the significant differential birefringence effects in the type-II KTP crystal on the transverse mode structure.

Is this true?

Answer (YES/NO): YES